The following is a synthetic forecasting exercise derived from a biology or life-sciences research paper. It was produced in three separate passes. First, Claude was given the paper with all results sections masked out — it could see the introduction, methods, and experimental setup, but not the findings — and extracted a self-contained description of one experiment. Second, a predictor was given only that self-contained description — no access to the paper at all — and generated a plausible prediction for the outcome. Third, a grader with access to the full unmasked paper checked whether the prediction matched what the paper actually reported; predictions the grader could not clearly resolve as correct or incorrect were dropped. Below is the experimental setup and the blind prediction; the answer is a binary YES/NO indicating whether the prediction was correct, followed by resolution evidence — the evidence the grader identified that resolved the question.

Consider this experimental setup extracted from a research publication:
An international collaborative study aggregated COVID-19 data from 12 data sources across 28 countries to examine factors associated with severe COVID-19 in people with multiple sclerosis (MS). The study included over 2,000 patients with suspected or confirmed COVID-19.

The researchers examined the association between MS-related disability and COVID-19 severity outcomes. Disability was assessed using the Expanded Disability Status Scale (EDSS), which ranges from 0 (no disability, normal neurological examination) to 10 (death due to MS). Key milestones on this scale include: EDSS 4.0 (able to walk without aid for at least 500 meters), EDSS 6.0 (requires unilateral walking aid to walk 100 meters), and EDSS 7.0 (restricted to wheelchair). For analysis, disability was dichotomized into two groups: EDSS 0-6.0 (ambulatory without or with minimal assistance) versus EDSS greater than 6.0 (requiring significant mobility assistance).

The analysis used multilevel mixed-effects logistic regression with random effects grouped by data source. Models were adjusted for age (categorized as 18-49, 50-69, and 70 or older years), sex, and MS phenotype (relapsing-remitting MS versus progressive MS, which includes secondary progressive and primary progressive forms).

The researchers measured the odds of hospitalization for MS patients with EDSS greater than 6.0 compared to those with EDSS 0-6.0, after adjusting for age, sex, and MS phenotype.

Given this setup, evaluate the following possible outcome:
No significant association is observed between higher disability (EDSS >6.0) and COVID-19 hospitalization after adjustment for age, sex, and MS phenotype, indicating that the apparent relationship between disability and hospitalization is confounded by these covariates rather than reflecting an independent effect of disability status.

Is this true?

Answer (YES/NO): NO